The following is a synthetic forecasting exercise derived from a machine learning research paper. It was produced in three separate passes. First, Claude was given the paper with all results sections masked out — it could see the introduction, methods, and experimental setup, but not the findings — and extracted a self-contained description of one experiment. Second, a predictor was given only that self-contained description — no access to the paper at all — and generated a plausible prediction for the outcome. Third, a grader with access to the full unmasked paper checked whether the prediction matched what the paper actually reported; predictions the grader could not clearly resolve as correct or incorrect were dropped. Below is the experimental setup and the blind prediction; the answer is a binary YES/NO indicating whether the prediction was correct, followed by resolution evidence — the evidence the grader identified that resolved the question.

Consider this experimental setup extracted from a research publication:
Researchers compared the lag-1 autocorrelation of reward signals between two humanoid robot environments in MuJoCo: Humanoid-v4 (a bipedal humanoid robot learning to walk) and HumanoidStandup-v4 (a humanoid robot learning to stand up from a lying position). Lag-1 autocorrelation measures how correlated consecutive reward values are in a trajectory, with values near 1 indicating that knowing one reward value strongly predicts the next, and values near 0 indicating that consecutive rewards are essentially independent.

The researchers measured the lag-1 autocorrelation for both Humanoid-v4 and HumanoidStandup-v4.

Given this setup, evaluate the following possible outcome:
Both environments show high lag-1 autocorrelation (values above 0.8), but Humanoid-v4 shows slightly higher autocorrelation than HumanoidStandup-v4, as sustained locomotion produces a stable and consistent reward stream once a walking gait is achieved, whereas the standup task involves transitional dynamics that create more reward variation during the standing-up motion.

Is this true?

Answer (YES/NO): NO